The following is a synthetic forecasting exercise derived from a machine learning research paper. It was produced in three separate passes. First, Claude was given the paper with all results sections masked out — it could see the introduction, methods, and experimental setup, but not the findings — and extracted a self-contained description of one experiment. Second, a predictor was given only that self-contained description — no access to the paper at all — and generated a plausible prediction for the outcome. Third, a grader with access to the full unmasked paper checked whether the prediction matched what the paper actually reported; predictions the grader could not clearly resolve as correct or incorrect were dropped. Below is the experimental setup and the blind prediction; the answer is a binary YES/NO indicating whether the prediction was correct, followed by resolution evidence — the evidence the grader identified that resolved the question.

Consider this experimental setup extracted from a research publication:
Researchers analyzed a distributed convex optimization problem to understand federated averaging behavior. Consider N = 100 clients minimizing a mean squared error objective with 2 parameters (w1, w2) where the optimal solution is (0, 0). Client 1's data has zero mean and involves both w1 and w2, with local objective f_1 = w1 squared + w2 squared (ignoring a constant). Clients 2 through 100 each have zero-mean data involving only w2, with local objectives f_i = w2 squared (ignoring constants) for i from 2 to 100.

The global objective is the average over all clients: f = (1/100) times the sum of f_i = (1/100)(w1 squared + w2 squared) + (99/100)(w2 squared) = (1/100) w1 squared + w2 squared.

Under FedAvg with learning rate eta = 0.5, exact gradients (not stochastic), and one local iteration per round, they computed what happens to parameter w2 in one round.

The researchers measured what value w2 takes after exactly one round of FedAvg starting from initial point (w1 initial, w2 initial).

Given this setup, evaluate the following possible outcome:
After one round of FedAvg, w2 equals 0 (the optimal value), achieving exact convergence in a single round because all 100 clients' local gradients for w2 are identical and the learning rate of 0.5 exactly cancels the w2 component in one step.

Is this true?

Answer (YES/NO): YES